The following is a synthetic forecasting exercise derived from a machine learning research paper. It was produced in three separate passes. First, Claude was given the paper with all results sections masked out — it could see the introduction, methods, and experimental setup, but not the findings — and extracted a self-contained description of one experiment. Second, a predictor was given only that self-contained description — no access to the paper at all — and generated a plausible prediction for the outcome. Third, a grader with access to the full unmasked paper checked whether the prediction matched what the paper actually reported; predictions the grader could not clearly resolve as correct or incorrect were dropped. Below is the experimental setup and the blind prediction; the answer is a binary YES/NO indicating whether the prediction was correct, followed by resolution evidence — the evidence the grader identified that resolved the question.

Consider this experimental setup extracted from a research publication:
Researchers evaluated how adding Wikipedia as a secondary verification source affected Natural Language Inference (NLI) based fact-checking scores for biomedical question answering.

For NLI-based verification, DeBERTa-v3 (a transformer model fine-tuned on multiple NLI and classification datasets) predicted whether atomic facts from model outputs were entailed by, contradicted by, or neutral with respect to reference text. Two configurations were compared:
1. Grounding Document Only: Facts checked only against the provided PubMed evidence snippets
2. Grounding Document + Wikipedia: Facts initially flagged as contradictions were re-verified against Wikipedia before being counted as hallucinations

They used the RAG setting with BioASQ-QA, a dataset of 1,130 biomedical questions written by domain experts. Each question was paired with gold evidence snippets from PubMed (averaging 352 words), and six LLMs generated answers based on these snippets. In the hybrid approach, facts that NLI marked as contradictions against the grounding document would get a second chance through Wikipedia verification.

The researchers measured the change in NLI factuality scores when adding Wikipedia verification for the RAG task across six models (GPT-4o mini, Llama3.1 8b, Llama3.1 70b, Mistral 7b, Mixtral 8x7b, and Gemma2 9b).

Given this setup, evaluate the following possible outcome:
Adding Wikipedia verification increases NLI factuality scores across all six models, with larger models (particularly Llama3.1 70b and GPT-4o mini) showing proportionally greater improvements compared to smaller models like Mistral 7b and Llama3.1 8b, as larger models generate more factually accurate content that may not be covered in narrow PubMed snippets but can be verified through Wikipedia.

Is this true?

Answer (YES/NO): NO